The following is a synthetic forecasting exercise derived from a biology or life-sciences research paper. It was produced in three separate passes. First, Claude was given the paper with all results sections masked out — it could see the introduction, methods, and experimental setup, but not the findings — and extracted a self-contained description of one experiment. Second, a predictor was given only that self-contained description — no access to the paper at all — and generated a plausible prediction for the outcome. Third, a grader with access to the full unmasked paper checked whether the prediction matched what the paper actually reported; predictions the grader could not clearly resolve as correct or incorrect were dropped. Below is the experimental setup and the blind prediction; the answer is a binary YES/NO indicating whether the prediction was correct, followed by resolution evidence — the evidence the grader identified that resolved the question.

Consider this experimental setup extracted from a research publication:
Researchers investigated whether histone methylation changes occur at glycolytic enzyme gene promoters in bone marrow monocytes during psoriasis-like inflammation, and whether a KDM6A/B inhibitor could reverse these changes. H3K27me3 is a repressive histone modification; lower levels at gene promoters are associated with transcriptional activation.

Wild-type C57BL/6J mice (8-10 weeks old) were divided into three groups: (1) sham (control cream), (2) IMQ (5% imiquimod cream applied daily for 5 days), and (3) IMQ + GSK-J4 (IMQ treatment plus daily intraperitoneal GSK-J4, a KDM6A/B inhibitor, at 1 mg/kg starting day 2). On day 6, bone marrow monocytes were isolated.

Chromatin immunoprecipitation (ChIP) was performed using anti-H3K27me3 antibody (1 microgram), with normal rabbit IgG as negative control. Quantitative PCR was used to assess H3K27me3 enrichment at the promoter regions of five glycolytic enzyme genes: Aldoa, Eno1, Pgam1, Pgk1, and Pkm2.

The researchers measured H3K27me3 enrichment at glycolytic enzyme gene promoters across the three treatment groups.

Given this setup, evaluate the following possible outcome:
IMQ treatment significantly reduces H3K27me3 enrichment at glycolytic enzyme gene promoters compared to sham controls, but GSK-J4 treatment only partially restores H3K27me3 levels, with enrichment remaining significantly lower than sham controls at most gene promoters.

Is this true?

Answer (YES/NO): NO